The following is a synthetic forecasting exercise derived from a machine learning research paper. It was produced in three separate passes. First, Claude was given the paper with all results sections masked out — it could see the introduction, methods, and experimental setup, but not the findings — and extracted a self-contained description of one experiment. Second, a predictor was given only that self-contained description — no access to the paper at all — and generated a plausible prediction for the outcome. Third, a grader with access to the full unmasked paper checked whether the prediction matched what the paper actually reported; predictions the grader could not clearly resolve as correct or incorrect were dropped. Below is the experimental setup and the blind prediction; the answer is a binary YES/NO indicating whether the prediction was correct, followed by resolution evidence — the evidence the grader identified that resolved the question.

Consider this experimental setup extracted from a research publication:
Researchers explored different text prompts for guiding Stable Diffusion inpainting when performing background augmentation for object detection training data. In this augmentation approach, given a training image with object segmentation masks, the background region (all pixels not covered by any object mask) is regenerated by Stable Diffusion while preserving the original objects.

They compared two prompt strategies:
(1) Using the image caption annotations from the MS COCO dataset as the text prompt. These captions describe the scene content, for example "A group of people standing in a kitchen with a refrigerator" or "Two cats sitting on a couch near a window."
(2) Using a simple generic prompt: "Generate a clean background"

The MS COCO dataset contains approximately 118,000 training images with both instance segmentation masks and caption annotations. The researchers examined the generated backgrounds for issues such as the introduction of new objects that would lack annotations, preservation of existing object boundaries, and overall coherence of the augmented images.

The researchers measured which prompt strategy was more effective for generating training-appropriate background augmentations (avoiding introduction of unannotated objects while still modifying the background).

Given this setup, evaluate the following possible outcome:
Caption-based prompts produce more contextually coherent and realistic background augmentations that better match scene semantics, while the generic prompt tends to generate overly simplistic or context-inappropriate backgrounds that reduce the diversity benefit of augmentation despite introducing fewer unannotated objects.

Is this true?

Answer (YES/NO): NO